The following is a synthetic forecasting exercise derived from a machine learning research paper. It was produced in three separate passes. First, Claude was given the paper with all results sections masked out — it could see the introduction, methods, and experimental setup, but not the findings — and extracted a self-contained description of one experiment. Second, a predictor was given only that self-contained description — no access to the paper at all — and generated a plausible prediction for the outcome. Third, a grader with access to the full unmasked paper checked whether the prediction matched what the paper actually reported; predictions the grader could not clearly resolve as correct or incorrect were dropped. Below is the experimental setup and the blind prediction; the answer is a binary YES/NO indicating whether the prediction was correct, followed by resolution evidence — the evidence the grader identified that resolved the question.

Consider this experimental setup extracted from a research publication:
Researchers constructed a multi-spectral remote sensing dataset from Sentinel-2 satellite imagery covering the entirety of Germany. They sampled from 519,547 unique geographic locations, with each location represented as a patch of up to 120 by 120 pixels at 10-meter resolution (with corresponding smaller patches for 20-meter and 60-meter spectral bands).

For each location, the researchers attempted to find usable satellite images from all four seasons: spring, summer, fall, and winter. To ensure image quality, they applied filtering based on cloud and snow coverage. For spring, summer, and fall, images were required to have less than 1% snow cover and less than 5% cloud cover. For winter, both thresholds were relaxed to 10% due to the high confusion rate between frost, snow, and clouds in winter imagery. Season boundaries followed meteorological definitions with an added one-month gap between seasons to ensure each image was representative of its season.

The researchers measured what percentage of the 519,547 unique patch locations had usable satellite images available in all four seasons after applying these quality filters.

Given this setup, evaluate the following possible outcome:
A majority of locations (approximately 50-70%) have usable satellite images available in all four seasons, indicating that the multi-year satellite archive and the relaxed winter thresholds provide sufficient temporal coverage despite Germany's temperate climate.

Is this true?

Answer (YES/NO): NO